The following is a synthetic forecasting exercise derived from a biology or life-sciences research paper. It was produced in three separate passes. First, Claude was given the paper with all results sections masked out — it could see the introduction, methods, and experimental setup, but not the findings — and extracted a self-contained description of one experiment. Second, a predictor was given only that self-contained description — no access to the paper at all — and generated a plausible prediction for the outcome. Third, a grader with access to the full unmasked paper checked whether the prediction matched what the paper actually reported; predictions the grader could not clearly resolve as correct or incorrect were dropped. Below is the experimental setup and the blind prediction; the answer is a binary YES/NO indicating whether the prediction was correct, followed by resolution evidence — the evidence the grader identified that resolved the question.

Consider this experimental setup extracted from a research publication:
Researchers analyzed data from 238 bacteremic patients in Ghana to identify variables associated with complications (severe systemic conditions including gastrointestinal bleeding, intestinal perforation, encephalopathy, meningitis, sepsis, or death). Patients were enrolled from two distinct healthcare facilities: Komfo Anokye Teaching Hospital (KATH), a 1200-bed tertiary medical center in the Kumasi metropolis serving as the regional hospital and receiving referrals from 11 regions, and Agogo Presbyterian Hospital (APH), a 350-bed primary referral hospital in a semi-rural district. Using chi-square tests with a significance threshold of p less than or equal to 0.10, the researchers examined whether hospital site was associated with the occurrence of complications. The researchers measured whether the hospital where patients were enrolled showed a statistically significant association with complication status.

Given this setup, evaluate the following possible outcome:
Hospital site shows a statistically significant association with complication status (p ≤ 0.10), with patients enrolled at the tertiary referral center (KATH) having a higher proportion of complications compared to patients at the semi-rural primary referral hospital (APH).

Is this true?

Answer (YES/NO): YES